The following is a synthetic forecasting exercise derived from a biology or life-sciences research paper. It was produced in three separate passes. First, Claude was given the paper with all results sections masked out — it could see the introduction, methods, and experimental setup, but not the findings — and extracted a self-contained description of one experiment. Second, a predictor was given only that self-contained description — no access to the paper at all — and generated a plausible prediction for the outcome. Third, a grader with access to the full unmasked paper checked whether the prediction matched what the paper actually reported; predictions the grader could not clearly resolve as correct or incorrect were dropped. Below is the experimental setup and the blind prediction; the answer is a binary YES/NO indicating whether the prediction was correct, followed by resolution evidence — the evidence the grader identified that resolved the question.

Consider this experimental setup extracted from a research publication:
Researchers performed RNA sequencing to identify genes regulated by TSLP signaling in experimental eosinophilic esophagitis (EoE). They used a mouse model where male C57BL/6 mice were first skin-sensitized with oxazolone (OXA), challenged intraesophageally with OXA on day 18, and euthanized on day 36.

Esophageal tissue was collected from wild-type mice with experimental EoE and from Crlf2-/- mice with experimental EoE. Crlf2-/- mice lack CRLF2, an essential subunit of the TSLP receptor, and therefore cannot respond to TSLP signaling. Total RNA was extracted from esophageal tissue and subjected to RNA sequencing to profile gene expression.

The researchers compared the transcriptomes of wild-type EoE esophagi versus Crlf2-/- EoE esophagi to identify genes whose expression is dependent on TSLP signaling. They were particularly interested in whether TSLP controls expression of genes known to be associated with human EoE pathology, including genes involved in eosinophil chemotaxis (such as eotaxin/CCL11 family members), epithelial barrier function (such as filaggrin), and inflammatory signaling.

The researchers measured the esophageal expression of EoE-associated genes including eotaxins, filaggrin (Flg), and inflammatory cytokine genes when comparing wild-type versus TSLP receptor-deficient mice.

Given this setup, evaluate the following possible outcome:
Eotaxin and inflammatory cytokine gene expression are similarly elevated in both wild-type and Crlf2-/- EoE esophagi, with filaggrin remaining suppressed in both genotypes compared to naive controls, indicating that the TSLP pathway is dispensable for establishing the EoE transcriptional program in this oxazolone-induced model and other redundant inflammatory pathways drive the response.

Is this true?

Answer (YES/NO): NO